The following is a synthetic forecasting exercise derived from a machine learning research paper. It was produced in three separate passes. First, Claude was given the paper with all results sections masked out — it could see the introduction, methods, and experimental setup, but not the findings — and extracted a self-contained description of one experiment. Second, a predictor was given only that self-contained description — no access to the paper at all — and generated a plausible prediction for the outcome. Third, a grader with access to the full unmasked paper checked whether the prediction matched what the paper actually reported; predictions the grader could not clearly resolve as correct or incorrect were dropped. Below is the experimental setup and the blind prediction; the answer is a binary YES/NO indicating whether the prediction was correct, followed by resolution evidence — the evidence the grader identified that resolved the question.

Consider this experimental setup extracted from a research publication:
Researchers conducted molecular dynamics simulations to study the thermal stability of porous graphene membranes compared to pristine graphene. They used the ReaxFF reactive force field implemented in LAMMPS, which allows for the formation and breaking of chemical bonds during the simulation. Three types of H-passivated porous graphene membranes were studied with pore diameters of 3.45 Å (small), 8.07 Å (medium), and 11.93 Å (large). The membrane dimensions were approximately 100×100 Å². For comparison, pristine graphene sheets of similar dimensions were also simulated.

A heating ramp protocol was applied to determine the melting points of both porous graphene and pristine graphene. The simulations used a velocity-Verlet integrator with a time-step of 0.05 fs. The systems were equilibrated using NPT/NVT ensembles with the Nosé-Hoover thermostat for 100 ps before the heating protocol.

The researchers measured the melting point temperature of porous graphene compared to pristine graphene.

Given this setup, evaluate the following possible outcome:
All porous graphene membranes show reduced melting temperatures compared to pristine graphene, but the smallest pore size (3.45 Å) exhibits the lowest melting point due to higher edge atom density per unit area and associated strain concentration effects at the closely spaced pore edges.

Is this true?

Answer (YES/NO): NO